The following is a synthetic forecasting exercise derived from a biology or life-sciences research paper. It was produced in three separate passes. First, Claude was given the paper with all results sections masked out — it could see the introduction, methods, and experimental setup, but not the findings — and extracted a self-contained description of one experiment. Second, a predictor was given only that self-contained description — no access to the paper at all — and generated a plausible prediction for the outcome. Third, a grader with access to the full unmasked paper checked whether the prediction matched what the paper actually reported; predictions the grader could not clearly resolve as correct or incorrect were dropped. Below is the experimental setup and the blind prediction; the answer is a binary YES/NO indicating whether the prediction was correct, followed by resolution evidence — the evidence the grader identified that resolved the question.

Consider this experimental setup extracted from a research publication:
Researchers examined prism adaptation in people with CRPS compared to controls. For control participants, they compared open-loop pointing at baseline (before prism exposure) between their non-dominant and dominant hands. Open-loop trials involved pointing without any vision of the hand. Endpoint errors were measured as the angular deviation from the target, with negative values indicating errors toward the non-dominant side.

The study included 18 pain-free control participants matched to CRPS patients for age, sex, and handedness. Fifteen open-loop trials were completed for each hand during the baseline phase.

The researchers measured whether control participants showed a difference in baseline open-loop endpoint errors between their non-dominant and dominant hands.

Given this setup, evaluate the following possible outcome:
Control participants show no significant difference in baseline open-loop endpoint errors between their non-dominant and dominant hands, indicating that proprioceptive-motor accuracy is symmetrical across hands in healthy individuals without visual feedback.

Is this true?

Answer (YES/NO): NO